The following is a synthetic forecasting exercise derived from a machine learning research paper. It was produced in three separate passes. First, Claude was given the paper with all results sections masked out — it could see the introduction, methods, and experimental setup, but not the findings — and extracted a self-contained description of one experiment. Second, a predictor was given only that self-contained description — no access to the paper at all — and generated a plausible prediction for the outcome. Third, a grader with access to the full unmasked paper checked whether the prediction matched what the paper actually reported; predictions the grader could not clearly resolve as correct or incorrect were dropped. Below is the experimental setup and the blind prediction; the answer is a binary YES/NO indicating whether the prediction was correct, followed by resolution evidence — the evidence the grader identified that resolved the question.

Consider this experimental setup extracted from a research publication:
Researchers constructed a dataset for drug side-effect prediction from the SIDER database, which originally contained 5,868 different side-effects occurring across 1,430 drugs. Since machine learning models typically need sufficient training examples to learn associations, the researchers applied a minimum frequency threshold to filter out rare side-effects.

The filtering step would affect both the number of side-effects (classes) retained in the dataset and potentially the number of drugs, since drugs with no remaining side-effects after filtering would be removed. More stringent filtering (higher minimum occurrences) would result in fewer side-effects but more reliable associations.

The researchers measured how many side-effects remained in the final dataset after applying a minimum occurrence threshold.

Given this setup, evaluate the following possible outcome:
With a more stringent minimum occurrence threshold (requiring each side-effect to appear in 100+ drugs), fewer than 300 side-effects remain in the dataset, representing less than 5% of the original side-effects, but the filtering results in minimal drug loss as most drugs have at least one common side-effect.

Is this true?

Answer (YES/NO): NO